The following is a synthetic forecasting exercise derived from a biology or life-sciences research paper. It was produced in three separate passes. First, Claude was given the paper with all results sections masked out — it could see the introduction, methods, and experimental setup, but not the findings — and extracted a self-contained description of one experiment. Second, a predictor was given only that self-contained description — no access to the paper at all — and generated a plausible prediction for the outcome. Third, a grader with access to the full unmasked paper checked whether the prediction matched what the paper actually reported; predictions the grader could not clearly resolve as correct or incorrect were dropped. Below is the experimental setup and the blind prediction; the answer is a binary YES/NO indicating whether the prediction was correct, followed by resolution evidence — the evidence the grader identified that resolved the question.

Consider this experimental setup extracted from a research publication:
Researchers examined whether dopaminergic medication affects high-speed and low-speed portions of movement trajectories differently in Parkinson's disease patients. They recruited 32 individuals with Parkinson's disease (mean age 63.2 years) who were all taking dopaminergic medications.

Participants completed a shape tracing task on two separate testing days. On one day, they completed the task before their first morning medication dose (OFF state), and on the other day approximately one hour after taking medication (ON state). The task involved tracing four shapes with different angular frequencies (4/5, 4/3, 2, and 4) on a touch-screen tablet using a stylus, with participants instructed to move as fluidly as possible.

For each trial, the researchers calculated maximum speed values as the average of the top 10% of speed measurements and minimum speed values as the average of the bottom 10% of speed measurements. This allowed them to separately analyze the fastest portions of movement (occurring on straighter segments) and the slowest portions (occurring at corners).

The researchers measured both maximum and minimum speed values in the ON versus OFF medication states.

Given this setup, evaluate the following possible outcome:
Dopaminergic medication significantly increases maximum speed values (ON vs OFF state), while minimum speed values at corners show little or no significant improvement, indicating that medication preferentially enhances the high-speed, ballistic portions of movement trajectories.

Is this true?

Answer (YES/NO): NO